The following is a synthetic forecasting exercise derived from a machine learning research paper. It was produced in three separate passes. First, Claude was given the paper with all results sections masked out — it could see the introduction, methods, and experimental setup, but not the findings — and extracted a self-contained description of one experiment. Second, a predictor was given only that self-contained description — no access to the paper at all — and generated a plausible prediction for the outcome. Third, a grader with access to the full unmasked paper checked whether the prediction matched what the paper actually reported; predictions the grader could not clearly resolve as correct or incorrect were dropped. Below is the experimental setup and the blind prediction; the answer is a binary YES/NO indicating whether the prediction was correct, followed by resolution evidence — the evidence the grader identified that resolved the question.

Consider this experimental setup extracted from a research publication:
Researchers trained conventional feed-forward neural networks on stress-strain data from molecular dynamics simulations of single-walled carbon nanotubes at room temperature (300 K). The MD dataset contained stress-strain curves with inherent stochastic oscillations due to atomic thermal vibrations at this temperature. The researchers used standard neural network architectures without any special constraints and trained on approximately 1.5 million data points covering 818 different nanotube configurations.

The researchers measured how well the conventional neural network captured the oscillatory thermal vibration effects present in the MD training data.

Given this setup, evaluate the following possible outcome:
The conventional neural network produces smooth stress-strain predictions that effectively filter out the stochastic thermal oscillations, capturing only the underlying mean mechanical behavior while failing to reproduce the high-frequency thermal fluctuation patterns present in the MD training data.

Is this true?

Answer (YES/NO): NO